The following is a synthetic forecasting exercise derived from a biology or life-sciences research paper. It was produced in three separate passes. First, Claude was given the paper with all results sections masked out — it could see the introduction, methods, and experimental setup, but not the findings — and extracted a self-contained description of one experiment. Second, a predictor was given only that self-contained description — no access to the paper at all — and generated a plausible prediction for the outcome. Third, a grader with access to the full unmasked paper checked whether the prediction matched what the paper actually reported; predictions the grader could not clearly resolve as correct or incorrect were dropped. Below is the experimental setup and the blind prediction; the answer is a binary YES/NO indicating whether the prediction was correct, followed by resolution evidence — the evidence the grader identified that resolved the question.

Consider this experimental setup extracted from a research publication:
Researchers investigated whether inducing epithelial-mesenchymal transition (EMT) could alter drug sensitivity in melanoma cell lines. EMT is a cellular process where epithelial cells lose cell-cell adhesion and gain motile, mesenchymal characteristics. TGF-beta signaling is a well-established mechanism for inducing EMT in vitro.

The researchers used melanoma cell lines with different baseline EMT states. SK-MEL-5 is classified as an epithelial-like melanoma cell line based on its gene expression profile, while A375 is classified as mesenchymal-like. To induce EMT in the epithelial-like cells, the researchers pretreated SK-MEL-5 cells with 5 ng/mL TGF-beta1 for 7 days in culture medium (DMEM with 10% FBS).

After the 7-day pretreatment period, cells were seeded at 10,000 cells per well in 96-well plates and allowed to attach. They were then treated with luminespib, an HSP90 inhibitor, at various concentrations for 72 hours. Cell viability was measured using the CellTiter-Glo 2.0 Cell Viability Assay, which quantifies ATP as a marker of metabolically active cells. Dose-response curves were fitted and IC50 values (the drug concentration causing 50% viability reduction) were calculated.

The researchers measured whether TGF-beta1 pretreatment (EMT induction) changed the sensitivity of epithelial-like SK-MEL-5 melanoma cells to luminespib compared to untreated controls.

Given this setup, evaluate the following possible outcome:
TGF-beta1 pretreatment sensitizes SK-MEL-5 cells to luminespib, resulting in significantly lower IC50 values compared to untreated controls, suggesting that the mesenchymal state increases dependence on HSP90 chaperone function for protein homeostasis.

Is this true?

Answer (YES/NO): YES